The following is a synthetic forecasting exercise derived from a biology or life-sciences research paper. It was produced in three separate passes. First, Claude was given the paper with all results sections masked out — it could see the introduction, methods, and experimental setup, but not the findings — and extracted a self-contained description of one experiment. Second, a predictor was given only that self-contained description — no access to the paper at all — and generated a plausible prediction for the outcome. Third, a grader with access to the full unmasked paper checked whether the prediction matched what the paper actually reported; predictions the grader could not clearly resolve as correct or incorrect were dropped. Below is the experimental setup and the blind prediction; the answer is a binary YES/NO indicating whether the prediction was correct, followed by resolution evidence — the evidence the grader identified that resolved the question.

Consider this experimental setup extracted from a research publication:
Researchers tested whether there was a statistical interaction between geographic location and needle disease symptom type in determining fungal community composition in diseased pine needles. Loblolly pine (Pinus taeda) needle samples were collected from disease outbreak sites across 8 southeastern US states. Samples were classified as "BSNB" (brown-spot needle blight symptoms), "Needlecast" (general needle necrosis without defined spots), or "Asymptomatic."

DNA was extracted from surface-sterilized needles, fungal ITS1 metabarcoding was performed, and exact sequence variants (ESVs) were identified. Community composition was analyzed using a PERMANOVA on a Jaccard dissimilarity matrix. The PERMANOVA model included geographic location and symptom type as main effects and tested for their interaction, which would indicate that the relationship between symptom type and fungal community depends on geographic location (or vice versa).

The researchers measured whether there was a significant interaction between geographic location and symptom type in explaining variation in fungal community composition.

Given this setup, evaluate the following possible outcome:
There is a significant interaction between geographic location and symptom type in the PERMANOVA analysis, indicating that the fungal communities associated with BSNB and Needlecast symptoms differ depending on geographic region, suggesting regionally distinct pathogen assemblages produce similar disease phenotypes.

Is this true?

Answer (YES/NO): NO